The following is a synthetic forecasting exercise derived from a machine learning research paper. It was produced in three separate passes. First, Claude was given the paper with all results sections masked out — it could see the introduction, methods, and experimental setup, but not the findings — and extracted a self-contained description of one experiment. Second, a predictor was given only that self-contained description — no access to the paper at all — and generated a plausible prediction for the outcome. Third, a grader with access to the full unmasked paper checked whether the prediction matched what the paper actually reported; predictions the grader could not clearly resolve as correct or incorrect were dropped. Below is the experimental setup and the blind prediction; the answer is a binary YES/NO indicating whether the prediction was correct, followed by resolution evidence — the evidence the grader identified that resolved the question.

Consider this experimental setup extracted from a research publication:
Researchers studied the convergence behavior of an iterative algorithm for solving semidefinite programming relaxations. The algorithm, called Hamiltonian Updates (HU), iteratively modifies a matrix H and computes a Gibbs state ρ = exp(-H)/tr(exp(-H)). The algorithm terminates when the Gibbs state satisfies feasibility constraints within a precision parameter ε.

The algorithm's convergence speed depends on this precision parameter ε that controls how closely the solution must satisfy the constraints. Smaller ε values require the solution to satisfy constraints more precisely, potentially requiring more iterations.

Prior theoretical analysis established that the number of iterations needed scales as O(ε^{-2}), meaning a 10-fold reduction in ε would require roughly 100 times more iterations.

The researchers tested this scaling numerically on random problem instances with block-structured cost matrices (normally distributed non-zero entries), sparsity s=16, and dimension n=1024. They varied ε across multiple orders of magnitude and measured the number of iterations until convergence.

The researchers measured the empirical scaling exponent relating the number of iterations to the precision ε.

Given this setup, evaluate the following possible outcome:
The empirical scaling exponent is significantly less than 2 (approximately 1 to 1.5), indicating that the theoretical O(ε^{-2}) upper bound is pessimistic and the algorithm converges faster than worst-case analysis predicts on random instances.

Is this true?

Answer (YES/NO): NO